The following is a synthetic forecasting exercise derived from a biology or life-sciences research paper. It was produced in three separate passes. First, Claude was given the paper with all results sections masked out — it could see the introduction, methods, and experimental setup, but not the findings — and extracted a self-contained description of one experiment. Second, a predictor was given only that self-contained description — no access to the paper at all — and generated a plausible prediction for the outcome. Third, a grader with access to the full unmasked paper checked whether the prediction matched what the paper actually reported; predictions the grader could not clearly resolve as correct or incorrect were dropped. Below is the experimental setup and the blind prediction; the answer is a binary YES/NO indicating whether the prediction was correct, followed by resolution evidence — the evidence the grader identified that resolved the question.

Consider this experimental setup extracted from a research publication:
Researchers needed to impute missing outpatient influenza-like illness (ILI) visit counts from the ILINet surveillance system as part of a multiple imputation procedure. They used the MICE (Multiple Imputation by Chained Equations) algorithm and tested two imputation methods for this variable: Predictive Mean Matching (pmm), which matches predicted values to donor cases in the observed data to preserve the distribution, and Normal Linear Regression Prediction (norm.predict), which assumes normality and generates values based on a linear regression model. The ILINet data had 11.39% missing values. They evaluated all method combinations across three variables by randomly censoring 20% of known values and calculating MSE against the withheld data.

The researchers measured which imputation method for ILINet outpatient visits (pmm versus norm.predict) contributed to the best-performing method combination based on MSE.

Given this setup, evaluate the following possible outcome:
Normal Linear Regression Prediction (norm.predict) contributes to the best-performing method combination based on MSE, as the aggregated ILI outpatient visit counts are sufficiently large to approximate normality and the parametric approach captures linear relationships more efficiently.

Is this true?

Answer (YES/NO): NO